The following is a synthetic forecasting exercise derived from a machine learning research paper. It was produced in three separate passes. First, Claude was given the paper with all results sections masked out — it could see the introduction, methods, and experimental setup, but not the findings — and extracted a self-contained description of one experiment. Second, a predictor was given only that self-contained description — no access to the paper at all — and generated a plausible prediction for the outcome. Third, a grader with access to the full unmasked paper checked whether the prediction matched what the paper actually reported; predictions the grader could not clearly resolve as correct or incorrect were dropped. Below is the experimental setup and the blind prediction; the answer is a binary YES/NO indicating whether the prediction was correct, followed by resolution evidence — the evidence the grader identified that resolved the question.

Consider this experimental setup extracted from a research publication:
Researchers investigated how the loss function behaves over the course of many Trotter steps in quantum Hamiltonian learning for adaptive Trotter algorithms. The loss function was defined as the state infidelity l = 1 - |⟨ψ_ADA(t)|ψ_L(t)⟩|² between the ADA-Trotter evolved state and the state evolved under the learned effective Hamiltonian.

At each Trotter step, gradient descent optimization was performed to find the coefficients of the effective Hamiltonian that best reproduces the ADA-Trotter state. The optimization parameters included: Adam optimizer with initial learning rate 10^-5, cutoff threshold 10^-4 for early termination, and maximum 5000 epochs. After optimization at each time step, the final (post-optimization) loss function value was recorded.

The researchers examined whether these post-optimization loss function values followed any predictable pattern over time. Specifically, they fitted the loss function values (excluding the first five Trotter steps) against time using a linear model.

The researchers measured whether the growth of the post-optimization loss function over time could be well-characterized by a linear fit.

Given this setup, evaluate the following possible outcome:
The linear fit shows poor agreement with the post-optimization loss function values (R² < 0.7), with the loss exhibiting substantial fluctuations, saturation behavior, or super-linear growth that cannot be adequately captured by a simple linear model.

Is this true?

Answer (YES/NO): NO